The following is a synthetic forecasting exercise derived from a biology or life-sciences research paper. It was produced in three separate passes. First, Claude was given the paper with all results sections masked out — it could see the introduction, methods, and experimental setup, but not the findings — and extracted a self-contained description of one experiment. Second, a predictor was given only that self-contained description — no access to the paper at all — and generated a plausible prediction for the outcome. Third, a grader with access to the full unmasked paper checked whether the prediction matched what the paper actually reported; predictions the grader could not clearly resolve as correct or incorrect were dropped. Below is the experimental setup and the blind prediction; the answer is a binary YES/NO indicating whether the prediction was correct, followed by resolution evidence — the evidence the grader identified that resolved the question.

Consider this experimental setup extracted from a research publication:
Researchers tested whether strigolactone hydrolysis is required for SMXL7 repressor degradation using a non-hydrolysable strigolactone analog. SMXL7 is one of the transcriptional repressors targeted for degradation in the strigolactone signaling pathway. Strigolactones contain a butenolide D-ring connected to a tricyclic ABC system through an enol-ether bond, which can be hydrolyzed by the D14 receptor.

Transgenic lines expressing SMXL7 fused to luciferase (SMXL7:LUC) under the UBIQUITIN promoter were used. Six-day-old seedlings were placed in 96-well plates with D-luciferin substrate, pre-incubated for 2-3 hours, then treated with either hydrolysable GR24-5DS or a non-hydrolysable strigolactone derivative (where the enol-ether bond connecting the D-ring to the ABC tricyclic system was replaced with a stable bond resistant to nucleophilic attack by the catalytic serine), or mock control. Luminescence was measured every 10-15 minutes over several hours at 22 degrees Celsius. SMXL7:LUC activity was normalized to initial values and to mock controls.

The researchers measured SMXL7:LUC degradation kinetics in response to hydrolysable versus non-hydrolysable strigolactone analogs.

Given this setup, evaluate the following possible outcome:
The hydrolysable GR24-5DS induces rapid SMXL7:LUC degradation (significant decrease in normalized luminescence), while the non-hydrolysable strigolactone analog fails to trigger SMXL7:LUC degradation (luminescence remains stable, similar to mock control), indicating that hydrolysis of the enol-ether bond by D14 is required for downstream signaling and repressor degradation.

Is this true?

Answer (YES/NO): NO